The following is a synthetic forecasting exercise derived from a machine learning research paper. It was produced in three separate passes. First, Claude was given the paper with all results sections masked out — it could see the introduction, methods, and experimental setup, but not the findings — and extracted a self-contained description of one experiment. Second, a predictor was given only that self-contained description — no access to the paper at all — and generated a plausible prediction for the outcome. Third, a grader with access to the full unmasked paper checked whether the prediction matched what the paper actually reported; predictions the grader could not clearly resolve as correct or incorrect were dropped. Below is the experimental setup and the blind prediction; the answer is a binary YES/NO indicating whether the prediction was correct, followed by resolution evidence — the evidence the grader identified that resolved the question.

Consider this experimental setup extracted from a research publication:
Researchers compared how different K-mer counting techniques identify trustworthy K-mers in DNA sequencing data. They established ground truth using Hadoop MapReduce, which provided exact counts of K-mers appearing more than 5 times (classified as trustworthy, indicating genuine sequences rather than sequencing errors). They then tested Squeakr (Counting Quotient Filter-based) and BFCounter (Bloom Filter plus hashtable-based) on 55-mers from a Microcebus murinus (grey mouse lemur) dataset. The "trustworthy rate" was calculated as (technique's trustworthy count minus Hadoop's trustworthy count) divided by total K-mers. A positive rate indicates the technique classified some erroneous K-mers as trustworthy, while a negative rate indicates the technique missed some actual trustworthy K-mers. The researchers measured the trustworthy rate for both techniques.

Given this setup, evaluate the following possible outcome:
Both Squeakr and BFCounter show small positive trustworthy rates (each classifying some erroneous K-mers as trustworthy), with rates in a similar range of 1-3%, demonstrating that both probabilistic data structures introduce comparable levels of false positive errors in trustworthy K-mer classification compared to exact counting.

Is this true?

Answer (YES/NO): NO